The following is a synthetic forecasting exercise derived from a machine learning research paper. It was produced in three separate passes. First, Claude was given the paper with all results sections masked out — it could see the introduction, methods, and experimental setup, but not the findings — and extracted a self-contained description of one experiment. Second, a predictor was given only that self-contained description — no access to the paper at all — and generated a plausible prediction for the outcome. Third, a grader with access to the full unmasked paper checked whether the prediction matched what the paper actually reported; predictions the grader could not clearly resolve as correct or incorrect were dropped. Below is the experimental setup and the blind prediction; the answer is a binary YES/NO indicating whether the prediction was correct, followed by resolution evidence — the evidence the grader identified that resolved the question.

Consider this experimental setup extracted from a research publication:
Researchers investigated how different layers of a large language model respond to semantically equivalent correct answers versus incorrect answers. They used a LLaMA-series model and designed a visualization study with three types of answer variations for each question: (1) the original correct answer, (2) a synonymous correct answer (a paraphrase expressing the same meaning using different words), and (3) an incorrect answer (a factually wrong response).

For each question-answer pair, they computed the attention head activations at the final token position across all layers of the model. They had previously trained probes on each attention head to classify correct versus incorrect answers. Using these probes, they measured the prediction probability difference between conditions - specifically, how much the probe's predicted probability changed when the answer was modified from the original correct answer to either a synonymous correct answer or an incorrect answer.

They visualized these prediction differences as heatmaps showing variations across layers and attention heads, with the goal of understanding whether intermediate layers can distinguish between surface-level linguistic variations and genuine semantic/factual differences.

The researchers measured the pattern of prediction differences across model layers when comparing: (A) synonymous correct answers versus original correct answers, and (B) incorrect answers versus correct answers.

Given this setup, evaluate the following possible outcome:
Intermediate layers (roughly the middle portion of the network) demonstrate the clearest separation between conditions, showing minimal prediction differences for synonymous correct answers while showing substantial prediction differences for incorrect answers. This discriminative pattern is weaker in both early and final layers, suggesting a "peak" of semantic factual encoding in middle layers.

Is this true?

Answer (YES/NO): YES